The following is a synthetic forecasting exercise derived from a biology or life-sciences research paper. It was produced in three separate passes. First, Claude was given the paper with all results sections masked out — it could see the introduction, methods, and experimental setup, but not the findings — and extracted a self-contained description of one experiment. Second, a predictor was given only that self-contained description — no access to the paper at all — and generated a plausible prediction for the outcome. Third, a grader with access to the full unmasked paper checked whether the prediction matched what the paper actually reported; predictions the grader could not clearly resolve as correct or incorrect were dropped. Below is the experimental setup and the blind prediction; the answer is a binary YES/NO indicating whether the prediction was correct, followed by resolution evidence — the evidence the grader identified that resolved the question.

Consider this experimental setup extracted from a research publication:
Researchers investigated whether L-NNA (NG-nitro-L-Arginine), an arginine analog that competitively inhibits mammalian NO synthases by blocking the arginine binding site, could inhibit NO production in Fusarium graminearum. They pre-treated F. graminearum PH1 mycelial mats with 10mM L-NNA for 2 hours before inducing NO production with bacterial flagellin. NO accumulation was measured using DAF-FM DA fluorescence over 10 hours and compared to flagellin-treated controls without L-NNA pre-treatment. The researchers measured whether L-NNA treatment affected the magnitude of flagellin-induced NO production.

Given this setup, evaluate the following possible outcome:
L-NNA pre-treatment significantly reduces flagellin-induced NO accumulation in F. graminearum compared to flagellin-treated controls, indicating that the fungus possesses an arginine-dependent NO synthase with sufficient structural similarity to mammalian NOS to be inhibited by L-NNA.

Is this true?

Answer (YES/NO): YES